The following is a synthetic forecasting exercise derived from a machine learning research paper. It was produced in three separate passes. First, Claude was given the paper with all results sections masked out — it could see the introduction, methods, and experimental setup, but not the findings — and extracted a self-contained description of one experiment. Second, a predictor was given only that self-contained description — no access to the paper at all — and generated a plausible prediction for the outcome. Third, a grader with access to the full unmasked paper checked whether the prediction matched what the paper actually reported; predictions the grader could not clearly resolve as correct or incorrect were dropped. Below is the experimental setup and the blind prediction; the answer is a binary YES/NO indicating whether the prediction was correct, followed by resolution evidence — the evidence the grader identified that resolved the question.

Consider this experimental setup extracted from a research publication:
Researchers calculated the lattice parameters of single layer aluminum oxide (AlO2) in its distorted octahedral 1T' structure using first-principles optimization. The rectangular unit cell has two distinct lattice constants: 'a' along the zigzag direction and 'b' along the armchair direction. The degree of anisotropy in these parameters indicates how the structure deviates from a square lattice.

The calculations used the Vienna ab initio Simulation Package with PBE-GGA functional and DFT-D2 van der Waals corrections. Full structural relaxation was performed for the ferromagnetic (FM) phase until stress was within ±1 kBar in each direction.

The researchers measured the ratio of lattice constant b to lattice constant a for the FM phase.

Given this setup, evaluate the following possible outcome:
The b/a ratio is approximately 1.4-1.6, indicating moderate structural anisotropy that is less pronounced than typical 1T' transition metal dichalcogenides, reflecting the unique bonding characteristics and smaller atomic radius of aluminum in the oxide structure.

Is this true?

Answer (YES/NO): YES